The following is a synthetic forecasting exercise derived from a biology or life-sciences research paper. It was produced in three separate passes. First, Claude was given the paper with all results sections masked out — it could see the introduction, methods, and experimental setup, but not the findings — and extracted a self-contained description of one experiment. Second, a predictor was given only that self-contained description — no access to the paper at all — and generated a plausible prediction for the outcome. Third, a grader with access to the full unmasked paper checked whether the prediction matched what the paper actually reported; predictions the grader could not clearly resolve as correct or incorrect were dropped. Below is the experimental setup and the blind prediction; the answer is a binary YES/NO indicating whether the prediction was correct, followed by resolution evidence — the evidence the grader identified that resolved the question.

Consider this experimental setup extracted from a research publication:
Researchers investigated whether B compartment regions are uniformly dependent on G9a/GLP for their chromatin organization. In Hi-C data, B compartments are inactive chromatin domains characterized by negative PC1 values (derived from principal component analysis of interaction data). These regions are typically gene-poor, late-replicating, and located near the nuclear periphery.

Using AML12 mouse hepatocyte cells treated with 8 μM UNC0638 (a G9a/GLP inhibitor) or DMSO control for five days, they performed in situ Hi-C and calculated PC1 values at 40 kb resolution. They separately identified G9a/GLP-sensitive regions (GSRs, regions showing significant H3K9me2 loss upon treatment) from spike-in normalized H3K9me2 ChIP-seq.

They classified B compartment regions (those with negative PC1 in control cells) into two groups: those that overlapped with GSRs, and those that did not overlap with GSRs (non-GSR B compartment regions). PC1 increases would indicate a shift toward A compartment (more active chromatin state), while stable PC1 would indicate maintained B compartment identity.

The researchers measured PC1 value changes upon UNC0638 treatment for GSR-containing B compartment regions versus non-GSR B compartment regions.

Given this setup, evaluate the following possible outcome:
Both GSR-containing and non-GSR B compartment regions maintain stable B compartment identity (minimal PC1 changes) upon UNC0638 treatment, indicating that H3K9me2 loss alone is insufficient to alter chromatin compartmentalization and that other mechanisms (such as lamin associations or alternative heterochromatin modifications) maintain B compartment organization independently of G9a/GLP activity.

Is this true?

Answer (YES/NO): NO